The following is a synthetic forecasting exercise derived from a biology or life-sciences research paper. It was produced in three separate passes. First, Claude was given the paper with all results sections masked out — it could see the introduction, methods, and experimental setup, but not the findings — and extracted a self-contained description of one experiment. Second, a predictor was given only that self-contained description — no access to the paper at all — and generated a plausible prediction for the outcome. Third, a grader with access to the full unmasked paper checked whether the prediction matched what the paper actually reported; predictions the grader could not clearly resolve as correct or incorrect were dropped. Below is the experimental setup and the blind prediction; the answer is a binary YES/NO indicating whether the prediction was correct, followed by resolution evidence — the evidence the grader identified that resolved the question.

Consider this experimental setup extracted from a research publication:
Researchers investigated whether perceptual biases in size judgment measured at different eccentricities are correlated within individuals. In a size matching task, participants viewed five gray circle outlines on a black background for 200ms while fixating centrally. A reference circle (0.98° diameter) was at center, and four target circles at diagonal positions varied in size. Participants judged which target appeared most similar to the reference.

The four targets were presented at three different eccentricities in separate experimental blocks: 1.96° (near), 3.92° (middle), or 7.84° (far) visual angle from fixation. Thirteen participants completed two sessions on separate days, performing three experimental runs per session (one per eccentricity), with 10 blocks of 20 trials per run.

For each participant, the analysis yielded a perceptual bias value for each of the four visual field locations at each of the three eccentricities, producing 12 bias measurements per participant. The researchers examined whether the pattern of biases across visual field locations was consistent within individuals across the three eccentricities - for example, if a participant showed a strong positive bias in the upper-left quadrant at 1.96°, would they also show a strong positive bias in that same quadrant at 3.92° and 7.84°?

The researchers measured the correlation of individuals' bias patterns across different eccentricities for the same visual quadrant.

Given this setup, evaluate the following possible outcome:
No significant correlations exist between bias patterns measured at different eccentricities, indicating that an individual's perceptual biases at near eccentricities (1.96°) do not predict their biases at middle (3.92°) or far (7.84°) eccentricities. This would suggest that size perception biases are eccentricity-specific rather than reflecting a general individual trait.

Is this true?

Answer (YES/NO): NO